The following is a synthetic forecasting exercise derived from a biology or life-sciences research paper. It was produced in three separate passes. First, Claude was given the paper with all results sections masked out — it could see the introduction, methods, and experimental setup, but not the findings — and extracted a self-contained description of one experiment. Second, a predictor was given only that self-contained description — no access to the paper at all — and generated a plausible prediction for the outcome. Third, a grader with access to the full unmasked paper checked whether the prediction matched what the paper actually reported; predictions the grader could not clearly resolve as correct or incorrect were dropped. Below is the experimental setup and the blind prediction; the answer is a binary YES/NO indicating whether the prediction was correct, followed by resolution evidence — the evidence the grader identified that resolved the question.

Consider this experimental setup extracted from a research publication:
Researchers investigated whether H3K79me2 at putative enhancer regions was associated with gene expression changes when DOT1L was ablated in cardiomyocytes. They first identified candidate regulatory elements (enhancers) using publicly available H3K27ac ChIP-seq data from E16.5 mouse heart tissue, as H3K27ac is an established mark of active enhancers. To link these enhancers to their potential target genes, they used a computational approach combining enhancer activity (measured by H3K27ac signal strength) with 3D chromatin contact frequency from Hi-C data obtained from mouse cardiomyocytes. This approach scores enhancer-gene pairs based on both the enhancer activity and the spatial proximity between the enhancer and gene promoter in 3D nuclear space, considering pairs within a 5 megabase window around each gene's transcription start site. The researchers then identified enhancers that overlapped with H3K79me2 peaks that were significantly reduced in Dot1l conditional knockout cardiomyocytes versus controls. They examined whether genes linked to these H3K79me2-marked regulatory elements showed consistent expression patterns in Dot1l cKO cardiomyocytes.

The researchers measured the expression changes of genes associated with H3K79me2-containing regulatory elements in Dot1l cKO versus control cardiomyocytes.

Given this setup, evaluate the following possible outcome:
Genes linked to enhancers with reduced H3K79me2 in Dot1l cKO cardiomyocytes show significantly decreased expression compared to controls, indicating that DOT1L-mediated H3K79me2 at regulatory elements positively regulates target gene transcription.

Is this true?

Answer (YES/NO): YES